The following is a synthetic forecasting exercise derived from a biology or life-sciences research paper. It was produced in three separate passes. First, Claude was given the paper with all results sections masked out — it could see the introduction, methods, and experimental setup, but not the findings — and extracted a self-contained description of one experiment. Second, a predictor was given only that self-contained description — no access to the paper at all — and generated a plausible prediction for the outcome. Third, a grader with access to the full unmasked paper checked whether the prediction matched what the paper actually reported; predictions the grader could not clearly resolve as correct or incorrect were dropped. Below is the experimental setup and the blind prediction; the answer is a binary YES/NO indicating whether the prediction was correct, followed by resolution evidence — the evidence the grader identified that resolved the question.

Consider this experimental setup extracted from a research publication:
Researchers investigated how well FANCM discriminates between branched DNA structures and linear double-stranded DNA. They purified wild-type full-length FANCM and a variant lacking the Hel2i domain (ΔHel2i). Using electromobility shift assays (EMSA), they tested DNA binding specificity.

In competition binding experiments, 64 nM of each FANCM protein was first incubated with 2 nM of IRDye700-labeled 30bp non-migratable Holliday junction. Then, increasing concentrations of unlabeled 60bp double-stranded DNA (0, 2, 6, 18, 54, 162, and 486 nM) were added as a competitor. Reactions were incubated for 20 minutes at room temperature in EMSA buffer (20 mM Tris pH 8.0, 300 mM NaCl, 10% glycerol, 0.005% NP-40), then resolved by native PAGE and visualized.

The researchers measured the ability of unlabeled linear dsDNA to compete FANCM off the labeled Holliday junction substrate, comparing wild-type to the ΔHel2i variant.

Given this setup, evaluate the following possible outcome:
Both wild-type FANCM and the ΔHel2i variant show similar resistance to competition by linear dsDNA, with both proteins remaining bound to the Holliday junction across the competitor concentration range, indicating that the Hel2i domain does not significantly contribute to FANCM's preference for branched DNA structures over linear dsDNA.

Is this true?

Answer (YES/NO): YES